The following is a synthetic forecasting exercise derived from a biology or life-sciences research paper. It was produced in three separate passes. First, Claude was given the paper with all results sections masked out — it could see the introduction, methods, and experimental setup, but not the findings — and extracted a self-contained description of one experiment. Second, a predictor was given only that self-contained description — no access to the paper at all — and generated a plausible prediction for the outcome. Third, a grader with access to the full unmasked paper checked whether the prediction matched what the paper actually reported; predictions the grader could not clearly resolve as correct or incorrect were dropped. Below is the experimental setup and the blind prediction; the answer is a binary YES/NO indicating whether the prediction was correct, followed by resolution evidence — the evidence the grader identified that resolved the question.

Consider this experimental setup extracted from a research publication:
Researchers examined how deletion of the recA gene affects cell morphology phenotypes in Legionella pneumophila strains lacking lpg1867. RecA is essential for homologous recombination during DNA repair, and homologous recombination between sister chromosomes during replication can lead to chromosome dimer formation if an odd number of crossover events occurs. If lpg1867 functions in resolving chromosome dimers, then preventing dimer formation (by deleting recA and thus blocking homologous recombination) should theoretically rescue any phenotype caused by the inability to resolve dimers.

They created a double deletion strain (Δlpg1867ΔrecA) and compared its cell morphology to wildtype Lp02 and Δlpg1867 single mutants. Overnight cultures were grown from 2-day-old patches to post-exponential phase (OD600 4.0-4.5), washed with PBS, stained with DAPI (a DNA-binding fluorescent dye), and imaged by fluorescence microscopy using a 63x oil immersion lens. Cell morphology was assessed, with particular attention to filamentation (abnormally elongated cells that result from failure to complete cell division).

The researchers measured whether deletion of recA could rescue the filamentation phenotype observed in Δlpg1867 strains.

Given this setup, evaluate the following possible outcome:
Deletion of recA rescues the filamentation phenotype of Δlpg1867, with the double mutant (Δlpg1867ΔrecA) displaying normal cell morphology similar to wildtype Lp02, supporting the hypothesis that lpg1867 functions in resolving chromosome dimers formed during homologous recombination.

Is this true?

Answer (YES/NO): YES